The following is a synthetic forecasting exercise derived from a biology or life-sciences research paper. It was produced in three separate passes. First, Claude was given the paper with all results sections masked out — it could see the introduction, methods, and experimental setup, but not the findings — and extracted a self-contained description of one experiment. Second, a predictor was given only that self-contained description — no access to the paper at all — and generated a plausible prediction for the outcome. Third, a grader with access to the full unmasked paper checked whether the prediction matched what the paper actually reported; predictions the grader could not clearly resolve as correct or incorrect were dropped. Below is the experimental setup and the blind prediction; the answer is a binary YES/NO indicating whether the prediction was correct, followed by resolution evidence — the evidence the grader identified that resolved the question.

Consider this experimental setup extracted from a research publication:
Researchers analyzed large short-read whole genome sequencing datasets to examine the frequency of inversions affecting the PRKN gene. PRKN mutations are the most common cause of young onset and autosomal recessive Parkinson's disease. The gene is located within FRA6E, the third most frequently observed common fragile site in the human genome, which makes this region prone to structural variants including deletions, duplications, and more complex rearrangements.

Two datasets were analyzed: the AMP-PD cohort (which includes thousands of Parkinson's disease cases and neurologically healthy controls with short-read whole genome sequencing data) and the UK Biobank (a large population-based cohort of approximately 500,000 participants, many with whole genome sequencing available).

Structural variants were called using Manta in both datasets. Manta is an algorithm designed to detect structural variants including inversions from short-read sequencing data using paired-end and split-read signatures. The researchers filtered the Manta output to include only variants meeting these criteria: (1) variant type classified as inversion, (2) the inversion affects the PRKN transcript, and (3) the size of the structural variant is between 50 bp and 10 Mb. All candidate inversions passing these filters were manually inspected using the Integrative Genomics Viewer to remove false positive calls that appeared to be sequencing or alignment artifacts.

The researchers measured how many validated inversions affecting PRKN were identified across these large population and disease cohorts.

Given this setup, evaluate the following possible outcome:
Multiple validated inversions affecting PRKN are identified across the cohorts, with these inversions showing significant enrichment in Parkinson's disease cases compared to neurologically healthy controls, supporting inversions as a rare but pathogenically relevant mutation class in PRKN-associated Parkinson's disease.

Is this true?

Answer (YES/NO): NO